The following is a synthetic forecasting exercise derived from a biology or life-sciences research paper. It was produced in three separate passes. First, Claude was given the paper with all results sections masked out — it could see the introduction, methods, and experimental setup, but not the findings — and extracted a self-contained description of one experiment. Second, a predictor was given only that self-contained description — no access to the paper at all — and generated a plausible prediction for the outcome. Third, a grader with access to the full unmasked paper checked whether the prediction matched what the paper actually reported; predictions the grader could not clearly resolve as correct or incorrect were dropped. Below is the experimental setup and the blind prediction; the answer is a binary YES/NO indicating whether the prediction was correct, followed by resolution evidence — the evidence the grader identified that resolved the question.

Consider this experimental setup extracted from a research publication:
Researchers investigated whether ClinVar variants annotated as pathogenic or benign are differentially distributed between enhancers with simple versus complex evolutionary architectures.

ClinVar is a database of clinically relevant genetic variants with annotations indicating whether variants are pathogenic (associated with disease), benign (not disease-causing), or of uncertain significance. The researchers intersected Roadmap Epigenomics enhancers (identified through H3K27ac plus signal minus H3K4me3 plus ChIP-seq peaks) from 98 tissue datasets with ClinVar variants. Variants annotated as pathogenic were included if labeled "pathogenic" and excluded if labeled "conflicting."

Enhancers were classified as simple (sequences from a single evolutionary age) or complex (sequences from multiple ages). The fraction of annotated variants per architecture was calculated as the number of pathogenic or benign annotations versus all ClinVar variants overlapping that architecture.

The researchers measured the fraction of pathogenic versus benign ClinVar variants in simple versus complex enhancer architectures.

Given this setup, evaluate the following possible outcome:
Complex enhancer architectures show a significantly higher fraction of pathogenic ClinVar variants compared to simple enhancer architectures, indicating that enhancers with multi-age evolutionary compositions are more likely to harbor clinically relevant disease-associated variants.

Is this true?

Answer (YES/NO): NO